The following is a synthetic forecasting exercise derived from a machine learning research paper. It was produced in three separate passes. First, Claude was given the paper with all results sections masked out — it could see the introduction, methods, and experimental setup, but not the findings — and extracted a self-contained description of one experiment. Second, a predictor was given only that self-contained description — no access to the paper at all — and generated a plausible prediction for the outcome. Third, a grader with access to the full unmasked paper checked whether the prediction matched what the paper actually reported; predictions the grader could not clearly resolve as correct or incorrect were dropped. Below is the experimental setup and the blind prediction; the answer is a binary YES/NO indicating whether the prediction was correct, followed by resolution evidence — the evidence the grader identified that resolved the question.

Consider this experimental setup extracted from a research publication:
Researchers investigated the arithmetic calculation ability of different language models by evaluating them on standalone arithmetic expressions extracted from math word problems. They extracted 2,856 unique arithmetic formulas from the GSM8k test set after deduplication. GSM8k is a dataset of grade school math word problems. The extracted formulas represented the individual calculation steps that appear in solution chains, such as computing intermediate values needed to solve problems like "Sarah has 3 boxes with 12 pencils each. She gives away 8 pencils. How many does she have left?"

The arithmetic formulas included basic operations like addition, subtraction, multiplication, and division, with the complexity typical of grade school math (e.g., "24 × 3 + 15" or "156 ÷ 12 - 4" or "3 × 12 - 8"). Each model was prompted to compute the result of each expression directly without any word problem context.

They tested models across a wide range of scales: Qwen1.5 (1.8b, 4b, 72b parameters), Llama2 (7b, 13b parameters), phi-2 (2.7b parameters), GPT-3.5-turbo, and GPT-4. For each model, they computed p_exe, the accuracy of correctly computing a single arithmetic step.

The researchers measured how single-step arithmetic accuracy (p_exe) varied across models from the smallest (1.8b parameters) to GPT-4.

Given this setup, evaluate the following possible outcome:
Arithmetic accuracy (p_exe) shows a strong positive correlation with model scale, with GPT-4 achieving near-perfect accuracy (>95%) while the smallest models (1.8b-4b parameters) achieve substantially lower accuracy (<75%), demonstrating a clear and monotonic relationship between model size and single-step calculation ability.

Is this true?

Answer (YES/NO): NO